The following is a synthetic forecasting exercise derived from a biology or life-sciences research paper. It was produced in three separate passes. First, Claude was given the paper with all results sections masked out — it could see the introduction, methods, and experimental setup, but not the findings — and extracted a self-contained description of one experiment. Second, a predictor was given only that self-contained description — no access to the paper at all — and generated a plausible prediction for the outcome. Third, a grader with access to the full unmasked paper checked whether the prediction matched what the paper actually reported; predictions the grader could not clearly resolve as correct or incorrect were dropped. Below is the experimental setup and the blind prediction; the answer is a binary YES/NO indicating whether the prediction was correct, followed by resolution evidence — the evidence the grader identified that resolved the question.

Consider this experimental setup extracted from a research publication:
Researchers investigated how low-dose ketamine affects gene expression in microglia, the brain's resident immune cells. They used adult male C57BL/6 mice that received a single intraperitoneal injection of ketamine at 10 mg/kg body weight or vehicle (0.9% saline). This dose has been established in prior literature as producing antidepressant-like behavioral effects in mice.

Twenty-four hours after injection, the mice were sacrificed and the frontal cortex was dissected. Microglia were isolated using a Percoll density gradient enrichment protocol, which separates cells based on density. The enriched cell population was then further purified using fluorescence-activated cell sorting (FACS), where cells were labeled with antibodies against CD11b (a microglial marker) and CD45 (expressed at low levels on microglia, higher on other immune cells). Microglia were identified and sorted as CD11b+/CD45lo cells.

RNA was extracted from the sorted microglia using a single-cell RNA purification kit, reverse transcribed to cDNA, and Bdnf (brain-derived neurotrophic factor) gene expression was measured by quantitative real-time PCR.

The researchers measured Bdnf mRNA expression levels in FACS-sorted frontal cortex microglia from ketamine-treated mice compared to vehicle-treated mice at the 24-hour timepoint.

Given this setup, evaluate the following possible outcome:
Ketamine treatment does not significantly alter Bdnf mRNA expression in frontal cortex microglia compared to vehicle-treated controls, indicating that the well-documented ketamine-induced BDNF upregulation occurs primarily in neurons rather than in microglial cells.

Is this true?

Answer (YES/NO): NO